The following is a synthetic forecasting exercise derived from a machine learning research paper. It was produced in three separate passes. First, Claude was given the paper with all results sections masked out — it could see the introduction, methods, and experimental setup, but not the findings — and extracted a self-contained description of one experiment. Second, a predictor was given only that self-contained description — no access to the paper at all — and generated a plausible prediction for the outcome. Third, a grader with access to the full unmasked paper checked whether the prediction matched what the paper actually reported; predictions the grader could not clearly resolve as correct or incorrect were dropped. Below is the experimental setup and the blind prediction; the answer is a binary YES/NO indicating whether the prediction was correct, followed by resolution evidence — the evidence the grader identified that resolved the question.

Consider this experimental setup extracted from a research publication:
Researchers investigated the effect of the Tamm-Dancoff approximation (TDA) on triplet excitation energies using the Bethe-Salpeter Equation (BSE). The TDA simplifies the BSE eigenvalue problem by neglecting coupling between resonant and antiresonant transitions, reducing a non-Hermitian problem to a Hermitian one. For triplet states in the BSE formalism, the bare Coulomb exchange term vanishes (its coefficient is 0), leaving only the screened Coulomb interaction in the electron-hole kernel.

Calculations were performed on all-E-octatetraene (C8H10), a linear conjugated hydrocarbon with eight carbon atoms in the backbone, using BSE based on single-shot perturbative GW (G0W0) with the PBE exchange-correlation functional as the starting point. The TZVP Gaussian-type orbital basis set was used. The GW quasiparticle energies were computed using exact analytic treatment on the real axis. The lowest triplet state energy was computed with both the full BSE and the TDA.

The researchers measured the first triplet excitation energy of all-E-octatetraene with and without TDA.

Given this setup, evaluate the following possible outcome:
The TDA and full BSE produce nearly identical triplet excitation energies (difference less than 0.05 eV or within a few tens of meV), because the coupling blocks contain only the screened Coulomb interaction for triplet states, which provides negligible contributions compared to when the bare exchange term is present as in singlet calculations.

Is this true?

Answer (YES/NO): NO